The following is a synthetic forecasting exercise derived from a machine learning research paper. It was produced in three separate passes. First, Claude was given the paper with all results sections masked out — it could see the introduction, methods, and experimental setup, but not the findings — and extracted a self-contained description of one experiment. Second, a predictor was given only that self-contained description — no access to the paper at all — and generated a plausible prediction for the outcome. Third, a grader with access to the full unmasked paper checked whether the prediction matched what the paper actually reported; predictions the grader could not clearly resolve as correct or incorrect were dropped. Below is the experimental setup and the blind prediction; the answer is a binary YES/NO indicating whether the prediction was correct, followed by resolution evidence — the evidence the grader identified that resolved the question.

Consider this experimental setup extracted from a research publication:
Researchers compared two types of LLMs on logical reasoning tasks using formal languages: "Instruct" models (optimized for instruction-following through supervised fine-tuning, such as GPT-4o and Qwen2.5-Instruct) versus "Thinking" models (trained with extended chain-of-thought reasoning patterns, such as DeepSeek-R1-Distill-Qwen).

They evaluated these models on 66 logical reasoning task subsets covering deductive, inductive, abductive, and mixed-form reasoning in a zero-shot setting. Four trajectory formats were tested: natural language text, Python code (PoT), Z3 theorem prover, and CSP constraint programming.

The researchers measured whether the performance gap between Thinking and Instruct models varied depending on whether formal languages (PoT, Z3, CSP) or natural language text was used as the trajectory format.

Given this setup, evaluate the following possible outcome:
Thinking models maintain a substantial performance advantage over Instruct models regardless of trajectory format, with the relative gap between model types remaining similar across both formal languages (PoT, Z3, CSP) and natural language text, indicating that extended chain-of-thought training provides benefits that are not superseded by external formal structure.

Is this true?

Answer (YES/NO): NO